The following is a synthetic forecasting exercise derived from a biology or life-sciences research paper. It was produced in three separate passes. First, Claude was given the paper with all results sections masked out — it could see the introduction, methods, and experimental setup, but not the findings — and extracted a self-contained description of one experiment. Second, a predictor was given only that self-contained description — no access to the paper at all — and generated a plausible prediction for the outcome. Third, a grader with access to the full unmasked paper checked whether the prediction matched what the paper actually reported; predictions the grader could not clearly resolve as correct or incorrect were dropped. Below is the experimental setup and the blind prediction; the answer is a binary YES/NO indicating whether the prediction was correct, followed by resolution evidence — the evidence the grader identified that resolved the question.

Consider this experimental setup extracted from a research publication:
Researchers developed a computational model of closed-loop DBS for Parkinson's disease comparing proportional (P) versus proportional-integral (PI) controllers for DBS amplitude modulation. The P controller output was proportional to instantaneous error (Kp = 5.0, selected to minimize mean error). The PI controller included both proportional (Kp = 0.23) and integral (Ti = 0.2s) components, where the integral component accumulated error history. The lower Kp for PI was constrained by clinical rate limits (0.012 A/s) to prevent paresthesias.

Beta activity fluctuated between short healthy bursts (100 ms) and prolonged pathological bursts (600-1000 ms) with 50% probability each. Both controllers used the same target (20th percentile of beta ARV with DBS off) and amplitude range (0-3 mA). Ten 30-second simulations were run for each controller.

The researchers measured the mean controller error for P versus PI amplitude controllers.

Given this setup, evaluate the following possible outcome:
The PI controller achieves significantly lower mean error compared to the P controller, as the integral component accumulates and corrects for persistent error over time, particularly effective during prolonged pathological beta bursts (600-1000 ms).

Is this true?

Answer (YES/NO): YES